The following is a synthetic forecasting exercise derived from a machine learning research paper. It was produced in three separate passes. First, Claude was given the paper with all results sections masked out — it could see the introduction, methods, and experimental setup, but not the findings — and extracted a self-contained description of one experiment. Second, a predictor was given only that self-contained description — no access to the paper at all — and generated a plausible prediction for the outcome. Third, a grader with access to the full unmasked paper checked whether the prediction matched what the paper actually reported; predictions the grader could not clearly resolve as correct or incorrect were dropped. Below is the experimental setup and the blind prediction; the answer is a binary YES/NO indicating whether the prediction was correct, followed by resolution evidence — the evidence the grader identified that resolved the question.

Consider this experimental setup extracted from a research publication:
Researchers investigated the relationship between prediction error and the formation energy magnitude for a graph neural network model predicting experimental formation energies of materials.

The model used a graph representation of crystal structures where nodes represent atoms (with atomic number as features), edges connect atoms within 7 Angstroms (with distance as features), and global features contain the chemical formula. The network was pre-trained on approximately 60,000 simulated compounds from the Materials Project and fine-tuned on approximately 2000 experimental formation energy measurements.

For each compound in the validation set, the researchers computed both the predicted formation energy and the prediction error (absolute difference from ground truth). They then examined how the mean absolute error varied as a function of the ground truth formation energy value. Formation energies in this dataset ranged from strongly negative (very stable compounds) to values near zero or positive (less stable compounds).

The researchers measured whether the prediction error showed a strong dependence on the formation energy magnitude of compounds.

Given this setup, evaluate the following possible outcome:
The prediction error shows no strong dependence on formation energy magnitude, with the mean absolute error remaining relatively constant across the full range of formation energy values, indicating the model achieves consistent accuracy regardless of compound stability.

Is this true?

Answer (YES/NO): YES